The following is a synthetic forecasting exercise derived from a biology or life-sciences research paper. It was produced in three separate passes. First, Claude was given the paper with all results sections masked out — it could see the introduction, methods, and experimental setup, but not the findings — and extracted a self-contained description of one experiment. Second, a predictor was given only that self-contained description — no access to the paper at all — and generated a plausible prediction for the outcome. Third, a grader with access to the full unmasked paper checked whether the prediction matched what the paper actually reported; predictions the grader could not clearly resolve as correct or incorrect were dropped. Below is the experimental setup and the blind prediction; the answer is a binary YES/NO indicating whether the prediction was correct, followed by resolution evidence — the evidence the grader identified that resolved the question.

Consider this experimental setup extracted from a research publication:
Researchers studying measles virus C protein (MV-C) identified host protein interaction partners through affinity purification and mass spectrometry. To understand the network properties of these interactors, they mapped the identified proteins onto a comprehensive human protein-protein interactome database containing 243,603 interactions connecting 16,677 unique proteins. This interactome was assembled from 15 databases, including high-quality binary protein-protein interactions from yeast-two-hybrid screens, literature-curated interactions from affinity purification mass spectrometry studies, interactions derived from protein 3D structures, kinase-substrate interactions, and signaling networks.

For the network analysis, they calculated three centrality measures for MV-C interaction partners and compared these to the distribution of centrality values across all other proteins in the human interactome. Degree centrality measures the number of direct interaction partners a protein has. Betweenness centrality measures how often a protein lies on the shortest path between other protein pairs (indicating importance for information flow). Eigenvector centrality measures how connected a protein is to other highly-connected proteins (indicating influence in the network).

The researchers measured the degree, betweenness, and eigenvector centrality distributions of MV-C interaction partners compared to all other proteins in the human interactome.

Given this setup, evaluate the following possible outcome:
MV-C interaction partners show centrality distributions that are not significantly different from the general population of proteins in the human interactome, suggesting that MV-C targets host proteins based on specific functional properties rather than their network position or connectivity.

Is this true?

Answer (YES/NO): NO